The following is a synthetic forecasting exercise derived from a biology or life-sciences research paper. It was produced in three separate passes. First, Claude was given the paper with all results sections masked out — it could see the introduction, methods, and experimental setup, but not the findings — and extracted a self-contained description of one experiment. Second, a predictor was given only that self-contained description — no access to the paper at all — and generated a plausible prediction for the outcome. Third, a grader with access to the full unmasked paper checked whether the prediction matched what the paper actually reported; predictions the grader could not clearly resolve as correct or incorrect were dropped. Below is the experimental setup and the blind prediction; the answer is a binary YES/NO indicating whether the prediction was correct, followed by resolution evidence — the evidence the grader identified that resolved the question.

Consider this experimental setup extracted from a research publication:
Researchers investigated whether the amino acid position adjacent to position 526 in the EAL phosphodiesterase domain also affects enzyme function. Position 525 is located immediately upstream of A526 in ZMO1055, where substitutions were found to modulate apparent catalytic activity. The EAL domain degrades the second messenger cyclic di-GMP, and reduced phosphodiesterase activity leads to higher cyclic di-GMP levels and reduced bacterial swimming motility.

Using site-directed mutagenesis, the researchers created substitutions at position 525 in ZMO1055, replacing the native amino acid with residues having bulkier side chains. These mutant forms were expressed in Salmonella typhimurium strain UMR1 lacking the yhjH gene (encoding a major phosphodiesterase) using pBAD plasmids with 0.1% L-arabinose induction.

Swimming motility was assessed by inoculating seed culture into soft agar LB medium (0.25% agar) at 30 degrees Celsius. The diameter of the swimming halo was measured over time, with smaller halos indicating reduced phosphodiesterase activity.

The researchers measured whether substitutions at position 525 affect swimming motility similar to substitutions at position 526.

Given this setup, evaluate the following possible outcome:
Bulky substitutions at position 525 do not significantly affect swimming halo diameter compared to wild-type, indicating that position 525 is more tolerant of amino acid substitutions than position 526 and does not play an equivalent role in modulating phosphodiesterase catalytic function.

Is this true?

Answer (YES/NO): NO